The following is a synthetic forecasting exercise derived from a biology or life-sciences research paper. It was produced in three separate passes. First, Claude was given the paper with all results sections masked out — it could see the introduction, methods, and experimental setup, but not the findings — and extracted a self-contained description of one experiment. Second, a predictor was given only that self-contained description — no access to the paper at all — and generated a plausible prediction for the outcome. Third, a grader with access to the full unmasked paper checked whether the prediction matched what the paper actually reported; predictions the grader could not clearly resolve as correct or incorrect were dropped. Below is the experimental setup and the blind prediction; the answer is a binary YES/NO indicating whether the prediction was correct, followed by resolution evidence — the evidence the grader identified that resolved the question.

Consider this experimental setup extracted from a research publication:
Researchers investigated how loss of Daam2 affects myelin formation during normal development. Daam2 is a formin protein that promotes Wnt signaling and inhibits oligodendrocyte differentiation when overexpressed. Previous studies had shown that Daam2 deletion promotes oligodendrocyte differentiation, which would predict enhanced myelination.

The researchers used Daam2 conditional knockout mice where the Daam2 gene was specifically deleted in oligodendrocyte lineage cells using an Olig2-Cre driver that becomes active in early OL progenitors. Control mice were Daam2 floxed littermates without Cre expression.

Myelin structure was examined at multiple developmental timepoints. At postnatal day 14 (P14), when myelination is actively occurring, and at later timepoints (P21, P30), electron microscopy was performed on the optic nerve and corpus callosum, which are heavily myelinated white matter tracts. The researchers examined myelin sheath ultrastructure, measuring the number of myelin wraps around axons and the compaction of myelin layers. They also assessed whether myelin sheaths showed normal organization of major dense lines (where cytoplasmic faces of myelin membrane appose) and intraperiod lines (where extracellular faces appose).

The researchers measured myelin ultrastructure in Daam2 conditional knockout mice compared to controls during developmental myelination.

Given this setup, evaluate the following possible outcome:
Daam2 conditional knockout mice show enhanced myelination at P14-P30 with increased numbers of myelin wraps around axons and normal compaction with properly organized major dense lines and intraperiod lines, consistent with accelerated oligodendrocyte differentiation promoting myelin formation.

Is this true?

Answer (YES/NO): NO